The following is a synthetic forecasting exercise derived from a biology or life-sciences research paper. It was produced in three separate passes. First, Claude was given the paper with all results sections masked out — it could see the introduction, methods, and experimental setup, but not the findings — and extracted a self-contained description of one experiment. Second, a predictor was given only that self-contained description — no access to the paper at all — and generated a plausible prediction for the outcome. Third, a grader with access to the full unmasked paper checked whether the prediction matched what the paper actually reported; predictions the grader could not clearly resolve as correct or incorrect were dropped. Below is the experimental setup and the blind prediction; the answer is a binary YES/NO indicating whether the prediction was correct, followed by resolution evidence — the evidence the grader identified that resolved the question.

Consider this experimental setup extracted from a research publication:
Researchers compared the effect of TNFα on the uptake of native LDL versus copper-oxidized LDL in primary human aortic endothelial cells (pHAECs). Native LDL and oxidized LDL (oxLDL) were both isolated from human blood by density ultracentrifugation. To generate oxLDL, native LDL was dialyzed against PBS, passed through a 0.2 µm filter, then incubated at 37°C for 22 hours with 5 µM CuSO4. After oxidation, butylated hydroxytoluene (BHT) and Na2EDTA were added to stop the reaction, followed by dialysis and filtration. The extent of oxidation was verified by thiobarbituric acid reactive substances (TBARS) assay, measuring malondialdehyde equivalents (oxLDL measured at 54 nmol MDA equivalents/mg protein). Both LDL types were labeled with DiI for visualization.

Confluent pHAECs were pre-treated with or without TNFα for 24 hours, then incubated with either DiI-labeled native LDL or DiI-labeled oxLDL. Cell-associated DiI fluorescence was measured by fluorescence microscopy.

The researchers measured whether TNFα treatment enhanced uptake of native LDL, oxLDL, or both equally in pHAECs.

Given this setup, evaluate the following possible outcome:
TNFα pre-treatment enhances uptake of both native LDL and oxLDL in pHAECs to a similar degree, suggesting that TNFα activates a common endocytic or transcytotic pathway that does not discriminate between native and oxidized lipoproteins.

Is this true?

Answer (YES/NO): NO